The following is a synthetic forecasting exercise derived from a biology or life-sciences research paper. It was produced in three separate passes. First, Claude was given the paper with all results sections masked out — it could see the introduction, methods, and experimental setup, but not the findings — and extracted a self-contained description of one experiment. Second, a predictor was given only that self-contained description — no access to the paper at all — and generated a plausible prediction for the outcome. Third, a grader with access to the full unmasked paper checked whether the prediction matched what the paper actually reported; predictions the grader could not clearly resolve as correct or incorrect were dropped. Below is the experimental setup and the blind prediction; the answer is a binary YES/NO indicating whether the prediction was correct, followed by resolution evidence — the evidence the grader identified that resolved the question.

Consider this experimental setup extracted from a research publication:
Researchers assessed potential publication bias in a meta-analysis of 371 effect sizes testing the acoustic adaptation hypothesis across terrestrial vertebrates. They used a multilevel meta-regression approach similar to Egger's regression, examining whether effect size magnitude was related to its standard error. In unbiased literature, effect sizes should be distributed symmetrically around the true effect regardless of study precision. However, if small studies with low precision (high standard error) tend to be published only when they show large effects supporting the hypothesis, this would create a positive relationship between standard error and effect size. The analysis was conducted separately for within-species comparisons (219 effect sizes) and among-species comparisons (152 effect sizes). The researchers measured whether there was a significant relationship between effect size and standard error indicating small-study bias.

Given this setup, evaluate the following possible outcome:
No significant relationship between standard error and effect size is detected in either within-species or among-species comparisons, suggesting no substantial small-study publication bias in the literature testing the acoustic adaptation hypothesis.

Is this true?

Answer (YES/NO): NO